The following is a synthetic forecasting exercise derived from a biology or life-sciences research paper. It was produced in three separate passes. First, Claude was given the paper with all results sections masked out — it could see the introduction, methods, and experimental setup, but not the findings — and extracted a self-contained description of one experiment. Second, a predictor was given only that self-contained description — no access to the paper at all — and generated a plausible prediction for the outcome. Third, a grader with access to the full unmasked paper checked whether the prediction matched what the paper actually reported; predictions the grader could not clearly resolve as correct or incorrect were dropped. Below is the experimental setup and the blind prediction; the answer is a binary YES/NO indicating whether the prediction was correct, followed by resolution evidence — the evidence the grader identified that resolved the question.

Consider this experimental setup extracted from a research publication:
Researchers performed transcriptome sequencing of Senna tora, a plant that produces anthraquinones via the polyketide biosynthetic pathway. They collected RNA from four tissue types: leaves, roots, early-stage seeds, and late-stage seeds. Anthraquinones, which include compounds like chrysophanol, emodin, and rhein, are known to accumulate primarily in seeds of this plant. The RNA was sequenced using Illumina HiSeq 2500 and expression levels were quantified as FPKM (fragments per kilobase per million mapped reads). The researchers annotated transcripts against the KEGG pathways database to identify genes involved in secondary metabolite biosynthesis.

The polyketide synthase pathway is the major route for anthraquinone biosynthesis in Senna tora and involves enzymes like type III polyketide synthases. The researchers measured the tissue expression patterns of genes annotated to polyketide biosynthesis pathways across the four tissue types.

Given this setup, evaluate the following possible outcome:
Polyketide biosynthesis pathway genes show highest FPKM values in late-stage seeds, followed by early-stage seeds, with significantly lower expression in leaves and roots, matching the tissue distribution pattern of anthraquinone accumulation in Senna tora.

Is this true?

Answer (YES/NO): NO